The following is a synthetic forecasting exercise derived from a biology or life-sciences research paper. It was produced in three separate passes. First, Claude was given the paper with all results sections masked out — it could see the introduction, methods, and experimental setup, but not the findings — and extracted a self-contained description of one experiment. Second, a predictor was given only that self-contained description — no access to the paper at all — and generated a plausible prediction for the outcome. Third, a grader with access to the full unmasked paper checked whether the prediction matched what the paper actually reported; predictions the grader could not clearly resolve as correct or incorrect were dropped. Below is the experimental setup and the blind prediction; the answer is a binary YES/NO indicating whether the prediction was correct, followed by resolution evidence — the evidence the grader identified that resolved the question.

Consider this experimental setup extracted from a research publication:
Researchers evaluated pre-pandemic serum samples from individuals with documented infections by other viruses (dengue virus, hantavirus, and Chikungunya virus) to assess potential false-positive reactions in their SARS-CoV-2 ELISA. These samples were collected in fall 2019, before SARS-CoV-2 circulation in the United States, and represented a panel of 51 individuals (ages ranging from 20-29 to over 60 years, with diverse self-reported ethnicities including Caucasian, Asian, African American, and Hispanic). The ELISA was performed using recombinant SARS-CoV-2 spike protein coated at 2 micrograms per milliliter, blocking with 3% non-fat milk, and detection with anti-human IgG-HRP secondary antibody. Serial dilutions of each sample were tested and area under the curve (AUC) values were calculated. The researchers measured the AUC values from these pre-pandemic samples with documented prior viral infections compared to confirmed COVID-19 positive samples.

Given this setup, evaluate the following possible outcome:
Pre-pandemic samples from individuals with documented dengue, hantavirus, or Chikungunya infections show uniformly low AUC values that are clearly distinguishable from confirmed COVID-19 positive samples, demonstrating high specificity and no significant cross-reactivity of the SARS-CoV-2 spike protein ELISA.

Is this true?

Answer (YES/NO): YES